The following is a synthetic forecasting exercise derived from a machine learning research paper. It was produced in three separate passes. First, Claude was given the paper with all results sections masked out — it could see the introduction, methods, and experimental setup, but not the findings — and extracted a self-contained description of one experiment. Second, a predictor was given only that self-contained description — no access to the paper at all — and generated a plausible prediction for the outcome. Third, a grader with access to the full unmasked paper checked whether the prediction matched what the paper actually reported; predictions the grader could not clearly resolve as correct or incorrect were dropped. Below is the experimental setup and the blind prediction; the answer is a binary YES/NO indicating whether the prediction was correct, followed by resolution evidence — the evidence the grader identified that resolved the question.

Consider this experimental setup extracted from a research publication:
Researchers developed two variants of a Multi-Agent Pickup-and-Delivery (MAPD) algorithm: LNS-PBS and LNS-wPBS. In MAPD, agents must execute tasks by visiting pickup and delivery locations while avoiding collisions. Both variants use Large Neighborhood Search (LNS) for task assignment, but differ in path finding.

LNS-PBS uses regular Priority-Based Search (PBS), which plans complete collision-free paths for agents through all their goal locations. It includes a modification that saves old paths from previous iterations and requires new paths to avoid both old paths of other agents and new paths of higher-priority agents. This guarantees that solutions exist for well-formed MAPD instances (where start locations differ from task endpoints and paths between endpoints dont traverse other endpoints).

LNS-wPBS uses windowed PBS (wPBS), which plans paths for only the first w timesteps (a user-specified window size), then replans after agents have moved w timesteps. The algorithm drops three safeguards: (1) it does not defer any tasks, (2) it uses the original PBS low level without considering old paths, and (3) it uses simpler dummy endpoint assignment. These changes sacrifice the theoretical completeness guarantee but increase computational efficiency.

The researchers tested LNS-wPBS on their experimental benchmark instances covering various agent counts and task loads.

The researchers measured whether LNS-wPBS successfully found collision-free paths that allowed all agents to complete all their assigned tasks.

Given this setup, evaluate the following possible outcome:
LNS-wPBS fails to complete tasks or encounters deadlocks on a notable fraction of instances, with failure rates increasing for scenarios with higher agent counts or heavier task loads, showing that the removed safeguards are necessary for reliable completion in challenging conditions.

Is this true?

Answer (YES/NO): NO